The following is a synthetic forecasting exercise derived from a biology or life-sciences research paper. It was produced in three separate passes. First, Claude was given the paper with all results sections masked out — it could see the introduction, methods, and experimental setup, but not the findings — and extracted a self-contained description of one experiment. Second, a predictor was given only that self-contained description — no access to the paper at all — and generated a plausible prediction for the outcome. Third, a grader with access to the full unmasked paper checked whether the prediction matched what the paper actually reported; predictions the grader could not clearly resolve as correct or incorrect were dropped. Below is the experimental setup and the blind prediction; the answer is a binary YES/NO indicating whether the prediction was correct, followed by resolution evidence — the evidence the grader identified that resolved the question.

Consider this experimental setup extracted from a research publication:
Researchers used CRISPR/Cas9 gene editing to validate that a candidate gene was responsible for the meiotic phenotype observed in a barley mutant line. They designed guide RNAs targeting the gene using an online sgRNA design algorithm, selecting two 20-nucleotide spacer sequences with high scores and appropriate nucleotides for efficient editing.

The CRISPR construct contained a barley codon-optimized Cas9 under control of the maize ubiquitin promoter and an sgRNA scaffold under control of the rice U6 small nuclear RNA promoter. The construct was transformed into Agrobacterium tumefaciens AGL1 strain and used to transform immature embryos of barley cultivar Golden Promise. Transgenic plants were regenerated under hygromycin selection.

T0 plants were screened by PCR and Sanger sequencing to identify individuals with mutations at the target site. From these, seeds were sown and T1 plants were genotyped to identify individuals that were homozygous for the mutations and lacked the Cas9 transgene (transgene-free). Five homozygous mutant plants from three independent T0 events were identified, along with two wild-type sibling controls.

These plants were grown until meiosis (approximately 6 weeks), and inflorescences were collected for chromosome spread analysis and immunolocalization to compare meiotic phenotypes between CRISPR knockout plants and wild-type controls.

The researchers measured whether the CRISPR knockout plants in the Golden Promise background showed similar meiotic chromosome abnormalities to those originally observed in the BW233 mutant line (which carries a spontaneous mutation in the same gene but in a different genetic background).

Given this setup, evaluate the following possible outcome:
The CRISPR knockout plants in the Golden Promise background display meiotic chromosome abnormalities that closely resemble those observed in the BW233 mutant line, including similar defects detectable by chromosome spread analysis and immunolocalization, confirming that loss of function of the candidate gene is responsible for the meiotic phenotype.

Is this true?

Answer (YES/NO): YES